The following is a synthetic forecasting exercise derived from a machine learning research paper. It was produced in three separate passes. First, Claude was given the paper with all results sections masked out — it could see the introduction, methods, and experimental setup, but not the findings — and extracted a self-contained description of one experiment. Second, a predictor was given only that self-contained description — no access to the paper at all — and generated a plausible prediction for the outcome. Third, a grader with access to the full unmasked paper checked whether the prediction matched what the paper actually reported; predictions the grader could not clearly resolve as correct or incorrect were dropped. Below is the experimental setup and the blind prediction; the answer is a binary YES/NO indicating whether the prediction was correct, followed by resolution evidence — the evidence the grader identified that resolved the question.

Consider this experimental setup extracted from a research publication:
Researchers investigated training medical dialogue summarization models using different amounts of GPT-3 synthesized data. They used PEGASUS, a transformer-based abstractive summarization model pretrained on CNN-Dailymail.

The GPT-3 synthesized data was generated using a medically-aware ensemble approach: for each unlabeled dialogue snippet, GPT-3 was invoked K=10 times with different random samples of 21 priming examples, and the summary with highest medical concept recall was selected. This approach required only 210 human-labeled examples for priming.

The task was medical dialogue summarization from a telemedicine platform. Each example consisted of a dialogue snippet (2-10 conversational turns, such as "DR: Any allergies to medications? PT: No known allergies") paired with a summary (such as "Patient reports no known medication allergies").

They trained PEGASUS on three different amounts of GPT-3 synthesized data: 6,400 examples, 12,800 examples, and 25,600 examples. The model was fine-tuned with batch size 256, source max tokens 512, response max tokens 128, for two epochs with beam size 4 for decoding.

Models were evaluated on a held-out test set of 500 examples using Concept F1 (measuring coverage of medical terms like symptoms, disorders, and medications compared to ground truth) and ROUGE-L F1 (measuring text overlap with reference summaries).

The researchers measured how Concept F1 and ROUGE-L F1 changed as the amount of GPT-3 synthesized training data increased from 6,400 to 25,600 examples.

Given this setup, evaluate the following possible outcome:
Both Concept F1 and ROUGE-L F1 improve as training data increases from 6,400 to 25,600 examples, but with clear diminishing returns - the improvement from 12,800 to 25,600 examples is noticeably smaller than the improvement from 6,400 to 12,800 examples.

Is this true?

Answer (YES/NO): NO